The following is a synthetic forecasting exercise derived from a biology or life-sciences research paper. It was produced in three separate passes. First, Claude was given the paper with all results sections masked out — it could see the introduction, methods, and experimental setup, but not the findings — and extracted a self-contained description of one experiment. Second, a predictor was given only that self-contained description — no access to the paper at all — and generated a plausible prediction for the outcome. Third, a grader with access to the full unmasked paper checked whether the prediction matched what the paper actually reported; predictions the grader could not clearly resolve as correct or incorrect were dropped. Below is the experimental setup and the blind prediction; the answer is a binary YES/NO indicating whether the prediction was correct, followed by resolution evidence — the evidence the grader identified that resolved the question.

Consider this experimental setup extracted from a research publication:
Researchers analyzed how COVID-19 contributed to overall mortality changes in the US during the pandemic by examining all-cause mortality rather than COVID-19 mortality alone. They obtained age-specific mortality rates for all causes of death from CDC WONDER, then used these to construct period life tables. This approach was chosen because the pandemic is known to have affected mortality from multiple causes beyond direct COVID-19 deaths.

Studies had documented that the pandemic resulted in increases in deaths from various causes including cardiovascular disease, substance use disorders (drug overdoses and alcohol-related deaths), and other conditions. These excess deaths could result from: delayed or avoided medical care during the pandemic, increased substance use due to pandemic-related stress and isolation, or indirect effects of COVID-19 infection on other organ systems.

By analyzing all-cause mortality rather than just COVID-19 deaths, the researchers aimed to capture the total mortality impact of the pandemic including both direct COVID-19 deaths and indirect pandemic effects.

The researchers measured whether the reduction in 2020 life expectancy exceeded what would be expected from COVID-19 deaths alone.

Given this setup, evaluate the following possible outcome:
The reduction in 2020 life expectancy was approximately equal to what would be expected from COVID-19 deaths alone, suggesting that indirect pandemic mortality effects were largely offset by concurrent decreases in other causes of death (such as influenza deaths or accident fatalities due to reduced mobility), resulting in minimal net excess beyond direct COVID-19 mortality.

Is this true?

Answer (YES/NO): NO